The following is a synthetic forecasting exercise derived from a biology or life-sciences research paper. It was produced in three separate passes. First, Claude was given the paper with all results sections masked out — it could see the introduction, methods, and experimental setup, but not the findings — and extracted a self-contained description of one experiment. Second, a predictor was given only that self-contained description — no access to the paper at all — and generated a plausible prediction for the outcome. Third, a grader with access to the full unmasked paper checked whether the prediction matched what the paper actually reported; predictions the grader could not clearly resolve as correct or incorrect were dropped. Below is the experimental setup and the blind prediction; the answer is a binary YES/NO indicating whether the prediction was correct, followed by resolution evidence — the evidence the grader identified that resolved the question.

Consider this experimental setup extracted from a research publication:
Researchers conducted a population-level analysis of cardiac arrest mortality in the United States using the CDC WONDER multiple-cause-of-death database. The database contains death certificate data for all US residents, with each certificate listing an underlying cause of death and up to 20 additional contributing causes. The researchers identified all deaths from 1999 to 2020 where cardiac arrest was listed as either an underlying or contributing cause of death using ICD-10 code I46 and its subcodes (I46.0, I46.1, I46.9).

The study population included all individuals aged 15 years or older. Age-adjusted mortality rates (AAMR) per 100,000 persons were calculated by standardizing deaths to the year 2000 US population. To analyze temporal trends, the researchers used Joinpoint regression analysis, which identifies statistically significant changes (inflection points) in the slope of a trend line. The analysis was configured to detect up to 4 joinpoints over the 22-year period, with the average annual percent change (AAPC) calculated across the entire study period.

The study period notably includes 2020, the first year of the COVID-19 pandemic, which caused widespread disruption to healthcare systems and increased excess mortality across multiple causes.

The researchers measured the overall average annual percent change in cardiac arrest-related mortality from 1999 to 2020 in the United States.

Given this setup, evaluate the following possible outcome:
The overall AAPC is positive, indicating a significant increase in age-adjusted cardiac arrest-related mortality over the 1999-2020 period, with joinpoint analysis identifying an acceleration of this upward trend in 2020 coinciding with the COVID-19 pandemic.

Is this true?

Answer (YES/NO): NO